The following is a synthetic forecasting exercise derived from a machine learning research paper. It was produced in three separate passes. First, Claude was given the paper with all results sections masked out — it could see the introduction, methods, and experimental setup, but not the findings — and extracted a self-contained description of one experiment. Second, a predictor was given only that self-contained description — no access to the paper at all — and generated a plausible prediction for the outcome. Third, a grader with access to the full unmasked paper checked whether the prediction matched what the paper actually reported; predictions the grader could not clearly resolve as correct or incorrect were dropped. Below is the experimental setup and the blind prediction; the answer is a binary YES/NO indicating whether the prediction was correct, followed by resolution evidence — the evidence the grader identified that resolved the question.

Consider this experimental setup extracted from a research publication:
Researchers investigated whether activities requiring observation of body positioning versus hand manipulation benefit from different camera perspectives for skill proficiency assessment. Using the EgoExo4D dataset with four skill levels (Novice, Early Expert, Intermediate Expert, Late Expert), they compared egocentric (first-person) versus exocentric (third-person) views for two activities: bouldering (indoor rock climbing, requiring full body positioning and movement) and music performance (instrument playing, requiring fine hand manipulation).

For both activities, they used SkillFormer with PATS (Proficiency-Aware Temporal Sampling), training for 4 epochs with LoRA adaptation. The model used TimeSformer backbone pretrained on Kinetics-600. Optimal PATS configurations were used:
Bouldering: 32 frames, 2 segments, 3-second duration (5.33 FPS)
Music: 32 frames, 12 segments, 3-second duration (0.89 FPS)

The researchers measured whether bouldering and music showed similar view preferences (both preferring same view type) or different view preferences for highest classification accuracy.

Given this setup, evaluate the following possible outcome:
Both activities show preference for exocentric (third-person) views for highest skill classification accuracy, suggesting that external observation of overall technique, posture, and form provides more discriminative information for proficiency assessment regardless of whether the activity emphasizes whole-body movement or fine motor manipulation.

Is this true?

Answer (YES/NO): NO